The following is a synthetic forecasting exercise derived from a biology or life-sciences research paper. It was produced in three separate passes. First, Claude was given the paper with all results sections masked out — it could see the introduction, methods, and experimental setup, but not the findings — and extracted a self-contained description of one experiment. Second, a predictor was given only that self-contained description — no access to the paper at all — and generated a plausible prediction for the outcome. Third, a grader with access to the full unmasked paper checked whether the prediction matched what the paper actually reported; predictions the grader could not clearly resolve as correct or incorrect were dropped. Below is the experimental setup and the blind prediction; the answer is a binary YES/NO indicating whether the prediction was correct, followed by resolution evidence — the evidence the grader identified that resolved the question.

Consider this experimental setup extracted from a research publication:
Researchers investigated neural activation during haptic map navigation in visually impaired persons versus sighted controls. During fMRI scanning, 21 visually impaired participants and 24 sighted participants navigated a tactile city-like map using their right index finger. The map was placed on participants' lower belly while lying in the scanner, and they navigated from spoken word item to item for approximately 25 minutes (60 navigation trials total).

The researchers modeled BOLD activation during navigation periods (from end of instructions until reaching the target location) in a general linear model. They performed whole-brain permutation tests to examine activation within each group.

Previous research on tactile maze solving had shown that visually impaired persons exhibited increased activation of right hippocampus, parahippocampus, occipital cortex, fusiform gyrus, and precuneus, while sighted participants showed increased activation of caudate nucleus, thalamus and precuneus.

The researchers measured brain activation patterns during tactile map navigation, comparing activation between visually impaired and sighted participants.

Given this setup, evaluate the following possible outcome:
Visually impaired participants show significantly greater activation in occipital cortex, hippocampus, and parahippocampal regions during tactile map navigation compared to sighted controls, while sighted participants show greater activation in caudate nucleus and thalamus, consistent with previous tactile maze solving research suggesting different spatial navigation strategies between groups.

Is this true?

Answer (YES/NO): NO